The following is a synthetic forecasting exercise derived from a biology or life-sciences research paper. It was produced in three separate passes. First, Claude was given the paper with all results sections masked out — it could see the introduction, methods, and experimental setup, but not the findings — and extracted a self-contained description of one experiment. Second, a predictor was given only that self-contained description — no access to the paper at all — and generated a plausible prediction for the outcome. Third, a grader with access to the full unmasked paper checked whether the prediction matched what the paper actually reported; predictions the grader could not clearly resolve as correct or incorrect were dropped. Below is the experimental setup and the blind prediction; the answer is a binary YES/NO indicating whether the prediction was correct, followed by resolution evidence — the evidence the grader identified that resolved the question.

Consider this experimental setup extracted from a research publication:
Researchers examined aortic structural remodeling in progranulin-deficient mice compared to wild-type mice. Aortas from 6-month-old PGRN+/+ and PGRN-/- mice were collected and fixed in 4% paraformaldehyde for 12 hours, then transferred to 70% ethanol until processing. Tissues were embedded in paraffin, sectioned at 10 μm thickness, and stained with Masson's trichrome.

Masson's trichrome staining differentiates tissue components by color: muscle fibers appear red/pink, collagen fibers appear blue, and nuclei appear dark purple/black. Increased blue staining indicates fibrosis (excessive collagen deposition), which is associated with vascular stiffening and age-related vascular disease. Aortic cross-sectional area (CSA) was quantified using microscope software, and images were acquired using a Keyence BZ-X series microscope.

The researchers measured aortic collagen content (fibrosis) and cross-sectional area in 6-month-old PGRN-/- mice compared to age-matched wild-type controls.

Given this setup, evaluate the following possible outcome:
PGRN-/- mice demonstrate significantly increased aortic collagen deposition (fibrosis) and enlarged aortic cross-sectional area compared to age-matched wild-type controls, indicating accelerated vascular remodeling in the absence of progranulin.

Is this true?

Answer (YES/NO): NO